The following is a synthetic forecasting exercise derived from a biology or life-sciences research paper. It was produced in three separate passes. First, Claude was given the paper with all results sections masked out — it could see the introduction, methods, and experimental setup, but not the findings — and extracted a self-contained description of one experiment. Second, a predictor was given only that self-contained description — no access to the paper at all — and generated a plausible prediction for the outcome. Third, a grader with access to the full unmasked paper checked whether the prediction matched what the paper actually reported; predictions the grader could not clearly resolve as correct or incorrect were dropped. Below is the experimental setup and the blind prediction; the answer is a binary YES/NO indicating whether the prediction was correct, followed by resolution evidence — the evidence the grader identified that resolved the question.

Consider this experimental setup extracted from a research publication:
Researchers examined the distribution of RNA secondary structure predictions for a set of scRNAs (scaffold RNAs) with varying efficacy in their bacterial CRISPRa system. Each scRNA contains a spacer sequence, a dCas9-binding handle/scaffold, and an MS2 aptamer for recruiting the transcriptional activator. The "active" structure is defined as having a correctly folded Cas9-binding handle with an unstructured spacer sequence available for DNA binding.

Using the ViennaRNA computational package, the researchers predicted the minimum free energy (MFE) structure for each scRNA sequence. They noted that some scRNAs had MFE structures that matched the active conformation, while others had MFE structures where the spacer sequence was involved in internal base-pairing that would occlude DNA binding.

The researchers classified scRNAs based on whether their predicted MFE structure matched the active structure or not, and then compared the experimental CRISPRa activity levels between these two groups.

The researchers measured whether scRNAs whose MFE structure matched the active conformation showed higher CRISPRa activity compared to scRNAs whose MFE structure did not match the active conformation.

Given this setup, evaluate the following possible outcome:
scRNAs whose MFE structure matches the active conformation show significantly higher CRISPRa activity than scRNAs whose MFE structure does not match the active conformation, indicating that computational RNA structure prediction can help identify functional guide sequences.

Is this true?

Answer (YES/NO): YES